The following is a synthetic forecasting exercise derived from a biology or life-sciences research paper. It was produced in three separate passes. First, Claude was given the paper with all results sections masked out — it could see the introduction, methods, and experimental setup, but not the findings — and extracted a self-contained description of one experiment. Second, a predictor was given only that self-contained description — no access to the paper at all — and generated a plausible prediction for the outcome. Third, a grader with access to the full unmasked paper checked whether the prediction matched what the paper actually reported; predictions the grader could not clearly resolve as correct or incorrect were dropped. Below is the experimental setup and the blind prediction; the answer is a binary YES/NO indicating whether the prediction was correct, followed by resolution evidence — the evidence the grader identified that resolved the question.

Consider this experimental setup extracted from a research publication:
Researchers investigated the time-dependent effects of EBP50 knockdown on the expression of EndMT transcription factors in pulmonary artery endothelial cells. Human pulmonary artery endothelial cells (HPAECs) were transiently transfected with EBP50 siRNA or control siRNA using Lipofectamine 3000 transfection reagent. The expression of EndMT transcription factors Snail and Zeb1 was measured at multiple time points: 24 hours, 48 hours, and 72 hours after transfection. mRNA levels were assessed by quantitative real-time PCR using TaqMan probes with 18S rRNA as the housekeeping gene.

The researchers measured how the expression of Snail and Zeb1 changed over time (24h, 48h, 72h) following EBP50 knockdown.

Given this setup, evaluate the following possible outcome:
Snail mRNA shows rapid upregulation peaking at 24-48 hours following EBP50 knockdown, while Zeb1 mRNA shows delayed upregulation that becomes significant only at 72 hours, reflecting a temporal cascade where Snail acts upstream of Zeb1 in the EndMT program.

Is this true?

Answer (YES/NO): NO